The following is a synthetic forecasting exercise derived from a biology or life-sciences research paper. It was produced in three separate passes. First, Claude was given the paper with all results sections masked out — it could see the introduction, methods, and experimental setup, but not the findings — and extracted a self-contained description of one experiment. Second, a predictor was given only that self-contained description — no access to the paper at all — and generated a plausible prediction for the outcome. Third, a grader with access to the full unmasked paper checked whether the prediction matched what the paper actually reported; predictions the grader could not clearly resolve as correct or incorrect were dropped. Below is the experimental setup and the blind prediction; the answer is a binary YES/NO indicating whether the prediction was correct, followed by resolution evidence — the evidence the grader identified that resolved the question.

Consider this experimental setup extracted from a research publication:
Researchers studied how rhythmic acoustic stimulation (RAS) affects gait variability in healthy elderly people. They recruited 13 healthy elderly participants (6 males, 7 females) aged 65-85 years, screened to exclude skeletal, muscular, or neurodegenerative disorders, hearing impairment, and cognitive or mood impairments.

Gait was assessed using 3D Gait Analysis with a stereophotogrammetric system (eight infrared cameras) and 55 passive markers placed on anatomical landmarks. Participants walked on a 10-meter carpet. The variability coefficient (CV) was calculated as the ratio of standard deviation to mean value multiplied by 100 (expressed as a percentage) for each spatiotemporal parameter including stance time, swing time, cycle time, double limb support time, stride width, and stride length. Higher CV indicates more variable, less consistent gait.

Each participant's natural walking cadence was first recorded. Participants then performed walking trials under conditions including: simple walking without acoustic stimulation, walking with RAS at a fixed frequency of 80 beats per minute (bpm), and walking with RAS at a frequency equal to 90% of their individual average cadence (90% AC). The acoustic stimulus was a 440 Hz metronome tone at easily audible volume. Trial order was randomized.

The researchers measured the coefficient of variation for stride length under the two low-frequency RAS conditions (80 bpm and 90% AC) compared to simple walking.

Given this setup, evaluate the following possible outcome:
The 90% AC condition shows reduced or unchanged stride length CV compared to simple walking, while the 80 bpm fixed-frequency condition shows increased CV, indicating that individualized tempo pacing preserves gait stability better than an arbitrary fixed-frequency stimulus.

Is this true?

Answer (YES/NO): NO